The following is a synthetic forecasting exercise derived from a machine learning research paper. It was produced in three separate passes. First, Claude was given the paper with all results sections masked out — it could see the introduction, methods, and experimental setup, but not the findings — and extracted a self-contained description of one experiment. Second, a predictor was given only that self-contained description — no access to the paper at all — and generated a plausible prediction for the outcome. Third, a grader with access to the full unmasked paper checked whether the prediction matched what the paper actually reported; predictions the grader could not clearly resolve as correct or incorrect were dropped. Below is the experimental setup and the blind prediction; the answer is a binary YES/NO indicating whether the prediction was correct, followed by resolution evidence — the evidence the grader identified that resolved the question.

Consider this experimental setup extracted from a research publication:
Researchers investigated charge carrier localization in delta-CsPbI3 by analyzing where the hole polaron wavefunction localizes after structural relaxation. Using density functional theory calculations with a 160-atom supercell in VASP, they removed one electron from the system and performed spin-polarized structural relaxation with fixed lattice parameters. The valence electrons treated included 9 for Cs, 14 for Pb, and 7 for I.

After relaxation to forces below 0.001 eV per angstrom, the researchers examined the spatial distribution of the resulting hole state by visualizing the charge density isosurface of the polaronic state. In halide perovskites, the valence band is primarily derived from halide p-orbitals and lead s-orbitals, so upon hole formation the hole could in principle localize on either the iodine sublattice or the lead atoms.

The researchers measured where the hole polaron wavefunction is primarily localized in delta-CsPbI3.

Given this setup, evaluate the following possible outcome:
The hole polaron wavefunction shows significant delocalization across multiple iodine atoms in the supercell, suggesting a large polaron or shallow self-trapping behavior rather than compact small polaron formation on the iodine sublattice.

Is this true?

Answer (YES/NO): NO